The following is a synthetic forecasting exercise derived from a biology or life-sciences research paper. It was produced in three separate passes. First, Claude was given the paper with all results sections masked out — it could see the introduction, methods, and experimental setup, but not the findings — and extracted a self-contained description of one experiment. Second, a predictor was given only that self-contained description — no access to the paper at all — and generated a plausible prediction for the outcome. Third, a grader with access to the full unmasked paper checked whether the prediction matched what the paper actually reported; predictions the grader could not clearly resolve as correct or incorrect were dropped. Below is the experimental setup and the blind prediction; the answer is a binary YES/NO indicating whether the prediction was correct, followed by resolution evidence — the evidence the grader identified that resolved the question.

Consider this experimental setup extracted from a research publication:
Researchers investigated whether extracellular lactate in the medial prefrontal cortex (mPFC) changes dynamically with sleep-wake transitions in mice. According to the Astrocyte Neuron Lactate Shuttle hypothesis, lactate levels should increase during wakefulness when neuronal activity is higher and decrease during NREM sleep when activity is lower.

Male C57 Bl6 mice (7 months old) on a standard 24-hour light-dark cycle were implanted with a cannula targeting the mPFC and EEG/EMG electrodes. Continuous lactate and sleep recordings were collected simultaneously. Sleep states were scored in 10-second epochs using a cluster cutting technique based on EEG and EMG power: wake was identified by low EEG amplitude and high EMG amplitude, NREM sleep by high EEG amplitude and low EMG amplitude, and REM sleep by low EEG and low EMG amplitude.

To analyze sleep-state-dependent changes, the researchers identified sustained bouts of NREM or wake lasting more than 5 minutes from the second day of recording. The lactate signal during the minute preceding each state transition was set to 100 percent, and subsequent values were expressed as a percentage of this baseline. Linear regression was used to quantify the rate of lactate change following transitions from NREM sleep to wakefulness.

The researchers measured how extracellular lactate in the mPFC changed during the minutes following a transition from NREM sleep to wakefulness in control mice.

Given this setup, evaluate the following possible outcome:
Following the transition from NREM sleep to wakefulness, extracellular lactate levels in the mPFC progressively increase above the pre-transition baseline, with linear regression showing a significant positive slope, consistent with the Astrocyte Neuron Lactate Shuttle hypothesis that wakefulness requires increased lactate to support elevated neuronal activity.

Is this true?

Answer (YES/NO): YES